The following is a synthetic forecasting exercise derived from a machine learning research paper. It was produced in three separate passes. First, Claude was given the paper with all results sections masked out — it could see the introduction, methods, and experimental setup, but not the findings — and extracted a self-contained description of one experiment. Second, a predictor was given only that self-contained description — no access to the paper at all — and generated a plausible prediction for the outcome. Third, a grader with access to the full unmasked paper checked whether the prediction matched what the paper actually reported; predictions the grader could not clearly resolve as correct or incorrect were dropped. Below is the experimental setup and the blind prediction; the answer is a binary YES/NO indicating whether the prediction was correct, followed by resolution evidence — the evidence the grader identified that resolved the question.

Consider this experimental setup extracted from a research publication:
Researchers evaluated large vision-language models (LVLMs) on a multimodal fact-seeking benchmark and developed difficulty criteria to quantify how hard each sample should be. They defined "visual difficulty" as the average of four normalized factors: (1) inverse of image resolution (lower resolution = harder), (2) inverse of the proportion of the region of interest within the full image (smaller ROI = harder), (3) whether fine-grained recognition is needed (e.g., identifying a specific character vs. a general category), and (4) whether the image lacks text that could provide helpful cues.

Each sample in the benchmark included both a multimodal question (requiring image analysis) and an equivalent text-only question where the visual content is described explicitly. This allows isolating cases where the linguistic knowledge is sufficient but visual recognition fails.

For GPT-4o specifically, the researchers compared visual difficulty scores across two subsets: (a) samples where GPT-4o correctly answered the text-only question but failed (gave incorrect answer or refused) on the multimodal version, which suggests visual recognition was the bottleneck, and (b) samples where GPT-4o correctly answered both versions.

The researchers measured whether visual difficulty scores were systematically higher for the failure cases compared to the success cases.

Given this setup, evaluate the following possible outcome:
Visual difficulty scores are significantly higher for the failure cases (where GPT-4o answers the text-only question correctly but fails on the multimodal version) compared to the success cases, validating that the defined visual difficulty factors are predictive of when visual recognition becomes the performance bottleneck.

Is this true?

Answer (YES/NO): YES